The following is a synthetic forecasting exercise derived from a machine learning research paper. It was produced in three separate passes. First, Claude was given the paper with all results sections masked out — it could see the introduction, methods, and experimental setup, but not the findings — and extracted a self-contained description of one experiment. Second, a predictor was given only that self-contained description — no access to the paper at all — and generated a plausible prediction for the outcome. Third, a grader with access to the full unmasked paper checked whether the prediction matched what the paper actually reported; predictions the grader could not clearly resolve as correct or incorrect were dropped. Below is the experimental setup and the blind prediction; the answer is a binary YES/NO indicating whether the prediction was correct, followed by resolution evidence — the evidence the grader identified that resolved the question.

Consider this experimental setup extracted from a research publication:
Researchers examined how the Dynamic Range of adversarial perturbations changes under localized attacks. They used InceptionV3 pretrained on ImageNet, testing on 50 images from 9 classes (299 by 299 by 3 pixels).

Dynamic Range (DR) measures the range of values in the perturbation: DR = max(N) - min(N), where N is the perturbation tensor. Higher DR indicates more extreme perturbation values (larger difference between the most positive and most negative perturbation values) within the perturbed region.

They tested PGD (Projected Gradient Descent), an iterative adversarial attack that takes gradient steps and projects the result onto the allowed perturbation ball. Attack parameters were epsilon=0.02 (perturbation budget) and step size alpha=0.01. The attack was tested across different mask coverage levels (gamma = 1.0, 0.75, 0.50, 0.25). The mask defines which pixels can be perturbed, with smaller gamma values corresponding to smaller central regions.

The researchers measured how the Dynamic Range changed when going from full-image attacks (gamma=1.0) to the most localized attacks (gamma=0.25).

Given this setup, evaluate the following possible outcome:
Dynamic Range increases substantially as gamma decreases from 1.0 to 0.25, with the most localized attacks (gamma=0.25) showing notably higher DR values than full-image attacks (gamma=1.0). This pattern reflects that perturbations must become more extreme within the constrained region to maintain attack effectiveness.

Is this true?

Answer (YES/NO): YES